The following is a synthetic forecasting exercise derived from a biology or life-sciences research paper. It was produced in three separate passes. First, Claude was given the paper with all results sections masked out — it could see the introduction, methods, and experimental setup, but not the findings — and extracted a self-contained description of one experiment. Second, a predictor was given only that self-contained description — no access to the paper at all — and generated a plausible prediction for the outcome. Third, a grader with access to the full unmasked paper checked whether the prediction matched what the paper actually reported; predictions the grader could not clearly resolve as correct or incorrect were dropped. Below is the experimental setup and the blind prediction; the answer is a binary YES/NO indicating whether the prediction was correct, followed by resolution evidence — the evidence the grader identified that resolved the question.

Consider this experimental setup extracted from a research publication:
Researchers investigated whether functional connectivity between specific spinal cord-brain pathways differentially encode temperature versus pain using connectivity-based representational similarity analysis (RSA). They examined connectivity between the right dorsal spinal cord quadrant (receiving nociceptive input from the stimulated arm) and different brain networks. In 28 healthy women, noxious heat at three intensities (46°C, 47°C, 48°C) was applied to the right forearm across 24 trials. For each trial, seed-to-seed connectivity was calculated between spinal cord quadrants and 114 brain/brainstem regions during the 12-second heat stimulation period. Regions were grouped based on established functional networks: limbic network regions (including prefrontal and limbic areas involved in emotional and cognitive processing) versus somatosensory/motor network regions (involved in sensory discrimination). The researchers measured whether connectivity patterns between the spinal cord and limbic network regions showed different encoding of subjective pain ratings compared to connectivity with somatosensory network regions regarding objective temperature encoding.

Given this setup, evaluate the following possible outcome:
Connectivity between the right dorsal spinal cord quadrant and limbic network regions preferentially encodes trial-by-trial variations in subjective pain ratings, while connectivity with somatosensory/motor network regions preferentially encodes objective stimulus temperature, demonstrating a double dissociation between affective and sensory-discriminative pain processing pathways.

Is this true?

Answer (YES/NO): NO